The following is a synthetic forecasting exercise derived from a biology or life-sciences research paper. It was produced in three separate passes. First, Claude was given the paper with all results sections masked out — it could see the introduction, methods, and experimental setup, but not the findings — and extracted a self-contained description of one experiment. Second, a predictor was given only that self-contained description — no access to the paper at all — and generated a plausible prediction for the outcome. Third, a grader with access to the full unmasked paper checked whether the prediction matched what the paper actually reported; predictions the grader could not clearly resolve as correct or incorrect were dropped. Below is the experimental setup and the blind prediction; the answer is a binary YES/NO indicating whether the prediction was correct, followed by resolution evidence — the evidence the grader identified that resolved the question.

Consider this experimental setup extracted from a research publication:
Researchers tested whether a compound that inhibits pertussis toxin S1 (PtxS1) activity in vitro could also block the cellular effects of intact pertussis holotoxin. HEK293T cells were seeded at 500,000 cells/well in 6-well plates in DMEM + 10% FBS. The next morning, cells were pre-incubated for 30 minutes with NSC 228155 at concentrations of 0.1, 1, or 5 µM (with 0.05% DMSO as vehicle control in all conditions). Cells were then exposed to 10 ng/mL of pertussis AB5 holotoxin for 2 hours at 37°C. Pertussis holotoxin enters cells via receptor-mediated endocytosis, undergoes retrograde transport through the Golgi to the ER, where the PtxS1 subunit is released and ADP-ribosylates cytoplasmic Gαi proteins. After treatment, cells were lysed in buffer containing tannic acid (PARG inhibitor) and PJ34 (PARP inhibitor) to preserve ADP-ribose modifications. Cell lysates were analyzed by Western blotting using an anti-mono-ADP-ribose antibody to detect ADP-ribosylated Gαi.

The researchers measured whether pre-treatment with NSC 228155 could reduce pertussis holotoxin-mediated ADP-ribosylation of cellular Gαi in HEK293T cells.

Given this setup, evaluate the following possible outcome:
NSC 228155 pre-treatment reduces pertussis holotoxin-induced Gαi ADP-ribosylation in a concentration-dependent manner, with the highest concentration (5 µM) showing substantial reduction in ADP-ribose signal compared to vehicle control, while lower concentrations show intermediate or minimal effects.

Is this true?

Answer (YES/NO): YES